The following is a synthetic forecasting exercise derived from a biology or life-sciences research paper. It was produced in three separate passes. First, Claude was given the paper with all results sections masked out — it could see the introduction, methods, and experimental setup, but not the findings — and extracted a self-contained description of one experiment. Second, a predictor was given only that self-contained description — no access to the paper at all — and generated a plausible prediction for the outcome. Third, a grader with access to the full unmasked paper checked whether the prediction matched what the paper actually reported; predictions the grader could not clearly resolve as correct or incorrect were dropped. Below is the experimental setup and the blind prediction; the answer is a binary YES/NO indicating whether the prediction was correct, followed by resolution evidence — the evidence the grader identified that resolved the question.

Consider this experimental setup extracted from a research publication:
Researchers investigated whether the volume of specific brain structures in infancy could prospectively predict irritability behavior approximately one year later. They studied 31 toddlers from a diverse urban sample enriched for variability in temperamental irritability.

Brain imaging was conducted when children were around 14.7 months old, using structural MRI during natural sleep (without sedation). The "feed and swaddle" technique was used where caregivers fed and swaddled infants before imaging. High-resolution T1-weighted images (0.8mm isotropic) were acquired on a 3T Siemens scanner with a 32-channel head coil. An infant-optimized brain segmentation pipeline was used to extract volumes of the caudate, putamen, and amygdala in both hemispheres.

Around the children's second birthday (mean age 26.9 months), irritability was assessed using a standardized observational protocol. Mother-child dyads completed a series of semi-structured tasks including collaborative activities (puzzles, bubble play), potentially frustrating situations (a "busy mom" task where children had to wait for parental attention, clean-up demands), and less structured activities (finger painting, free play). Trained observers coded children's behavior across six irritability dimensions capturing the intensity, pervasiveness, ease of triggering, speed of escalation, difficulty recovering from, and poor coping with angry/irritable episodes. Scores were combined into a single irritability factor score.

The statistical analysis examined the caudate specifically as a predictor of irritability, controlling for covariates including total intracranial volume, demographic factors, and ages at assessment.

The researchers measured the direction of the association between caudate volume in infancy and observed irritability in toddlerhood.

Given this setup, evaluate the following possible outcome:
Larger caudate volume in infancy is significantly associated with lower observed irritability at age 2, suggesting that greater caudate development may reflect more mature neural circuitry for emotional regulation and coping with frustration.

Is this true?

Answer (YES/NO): YES